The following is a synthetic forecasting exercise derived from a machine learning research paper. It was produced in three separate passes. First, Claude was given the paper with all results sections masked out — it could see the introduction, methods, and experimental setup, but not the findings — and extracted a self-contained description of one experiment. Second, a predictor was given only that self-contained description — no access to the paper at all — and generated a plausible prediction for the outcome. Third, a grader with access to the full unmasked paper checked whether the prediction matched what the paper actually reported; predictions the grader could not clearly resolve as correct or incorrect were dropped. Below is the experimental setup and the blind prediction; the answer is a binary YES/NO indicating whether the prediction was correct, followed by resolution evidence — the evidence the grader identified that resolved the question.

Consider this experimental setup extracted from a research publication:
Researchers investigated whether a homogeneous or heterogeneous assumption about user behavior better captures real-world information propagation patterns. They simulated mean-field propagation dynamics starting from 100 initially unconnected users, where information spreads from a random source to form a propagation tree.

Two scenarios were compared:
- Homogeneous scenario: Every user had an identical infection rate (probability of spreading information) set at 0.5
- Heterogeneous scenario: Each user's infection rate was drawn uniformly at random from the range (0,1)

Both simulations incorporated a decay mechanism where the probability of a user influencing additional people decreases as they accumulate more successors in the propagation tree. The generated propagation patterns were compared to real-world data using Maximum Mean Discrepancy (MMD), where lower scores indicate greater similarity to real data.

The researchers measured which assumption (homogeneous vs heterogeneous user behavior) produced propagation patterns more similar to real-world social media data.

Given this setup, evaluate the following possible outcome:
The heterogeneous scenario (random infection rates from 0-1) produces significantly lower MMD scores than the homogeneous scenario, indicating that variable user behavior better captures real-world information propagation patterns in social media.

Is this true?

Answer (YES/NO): YES